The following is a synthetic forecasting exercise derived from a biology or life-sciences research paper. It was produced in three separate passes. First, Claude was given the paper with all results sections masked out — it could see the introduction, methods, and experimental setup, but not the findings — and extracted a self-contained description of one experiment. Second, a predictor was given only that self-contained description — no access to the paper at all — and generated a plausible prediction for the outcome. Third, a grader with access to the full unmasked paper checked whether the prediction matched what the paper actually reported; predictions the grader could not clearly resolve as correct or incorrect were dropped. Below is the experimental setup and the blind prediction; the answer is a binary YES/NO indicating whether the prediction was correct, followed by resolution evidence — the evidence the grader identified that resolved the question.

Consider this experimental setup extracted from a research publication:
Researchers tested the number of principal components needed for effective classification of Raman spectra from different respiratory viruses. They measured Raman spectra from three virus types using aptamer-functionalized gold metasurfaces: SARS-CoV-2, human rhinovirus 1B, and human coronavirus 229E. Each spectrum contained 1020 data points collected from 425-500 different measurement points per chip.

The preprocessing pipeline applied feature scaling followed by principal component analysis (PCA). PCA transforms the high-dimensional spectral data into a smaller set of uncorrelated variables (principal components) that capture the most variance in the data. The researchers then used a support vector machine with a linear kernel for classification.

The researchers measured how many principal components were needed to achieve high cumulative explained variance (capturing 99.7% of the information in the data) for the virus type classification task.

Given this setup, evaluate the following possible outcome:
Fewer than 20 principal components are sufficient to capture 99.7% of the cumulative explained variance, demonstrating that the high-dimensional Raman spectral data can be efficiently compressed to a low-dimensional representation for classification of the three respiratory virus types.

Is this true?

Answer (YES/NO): YES